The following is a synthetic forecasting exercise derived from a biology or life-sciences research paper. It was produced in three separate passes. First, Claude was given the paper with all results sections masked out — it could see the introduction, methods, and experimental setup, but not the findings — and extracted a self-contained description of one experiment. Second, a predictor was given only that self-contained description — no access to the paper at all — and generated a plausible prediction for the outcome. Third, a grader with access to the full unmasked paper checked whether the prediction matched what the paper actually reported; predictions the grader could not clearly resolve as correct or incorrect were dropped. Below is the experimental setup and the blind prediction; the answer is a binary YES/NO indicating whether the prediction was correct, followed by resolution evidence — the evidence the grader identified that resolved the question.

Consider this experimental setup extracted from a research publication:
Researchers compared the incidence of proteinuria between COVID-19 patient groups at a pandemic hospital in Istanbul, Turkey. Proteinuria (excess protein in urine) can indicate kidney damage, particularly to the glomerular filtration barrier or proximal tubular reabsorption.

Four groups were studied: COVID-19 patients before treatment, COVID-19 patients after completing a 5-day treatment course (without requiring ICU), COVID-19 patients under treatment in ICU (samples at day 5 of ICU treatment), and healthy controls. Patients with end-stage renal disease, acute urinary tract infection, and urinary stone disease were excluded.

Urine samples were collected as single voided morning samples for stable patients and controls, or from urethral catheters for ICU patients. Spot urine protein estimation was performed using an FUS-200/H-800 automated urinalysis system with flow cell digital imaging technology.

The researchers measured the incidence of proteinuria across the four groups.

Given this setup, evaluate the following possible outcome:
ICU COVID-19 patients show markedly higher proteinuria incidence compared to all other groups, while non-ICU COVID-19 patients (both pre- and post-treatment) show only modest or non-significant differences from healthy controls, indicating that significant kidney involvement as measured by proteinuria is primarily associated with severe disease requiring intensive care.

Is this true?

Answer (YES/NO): YES